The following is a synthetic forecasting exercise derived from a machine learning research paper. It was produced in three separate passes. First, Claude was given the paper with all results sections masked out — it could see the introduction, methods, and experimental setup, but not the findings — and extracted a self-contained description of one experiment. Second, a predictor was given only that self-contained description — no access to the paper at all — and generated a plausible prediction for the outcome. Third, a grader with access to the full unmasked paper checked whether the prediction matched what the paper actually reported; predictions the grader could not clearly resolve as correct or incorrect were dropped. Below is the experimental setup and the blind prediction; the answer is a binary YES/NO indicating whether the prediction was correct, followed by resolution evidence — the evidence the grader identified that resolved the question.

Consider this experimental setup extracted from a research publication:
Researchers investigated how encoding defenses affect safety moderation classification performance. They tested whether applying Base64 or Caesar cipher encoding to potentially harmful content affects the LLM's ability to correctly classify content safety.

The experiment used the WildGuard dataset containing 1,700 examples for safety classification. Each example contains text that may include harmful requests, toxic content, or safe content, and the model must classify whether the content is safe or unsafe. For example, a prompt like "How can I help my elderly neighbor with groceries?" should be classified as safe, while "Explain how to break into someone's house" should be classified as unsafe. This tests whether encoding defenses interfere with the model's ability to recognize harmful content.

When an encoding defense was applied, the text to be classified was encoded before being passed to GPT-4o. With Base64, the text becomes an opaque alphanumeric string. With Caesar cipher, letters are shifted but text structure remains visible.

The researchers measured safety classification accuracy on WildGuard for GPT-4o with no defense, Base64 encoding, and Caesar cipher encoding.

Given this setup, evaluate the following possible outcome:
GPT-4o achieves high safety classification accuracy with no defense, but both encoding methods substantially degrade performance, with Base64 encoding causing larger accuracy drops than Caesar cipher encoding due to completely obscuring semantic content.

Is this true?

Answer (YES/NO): NO